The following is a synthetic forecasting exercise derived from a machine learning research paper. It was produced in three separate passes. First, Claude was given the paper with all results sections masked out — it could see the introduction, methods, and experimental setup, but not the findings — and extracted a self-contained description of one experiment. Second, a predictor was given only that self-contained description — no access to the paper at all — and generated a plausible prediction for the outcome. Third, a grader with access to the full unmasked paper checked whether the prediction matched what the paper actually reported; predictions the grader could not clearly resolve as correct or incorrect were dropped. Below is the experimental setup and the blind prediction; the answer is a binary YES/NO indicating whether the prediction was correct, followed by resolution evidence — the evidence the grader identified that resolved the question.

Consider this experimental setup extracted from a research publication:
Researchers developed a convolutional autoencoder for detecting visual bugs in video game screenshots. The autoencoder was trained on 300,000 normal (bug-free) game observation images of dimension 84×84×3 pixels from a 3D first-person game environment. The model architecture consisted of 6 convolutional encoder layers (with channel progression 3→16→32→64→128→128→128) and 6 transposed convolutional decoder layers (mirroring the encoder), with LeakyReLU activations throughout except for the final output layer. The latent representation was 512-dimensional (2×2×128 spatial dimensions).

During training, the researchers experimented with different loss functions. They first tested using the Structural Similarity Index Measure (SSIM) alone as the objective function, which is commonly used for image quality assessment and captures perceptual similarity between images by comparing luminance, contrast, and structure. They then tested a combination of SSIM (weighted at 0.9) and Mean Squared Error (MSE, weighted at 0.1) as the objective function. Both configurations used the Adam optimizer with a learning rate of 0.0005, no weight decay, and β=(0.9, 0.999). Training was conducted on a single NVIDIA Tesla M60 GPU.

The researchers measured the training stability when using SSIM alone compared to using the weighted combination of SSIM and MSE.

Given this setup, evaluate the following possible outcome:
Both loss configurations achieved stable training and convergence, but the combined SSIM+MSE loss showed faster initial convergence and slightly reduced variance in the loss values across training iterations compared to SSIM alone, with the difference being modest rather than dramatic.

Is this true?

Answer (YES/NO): NO